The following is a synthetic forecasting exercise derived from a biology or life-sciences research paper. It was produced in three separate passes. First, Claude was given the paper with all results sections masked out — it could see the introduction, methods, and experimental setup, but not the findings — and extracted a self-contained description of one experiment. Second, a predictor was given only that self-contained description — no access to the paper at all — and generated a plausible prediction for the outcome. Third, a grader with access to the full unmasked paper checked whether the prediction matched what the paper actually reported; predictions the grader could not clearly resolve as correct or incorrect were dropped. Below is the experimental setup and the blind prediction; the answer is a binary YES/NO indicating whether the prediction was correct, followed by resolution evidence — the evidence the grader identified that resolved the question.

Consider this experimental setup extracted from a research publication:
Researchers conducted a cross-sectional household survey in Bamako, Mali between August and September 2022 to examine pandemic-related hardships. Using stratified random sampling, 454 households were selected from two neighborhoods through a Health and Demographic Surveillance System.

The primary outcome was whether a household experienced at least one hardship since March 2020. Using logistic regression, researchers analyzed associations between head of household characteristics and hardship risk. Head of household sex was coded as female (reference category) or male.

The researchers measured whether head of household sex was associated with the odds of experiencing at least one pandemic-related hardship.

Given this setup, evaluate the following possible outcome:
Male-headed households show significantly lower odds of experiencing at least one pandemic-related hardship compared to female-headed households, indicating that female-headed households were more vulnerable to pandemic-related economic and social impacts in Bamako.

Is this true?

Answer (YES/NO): NO